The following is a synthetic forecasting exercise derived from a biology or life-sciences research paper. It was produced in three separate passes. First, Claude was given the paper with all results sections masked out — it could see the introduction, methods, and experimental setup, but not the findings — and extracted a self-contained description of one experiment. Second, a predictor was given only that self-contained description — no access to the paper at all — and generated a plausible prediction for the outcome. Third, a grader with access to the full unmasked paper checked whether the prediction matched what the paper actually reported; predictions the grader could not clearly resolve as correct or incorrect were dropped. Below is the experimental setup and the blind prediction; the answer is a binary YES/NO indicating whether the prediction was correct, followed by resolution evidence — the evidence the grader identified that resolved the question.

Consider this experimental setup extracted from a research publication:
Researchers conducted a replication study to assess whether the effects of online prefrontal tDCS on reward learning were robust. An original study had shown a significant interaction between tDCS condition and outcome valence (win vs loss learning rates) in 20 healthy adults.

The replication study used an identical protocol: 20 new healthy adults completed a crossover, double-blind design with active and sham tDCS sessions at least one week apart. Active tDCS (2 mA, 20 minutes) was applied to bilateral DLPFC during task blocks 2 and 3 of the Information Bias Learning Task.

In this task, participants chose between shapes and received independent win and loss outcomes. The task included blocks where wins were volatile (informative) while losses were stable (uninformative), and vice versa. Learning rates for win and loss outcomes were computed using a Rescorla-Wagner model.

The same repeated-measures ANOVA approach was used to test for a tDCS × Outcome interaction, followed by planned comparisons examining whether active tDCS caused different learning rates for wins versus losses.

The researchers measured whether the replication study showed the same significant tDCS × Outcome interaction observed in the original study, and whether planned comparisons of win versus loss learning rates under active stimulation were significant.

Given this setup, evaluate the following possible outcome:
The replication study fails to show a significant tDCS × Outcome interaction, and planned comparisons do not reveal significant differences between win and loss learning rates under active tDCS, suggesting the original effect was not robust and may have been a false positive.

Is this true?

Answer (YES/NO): NO